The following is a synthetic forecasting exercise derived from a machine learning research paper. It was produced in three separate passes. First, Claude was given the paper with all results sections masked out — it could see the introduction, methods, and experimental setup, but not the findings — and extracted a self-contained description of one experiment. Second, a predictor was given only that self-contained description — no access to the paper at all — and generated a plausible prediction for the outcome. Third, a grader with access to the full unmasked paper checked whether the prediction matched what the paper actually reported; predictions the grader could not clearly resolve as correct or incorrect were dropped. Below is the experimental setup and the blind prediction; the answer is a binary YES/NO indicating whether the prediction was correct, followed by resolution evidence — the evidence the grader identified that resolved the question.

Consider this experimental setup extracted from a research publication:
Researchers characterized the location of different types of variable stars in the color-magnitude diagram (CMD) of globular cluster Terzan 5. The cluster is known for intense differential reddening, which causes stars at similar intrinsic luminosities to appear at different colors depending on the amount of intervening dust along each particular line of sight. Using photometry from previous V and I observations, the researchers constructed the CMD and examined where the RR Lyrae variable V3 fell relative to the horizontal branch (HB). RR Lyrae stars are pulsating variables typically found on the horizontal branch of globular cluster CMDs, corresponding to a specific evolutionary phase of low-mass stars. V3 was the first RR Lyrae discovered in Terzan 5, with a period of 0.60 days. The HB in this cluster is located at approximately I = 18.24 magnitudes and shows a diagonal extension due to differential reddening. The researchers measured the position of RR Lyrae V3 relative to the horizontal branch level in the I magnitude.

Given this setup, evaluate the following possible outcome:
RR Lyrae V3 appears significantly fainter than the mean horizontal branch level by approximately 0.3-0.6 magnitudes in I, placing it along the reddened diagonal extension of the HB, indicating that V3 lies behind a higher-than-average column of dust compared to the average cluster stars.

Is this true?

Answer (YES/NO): YES